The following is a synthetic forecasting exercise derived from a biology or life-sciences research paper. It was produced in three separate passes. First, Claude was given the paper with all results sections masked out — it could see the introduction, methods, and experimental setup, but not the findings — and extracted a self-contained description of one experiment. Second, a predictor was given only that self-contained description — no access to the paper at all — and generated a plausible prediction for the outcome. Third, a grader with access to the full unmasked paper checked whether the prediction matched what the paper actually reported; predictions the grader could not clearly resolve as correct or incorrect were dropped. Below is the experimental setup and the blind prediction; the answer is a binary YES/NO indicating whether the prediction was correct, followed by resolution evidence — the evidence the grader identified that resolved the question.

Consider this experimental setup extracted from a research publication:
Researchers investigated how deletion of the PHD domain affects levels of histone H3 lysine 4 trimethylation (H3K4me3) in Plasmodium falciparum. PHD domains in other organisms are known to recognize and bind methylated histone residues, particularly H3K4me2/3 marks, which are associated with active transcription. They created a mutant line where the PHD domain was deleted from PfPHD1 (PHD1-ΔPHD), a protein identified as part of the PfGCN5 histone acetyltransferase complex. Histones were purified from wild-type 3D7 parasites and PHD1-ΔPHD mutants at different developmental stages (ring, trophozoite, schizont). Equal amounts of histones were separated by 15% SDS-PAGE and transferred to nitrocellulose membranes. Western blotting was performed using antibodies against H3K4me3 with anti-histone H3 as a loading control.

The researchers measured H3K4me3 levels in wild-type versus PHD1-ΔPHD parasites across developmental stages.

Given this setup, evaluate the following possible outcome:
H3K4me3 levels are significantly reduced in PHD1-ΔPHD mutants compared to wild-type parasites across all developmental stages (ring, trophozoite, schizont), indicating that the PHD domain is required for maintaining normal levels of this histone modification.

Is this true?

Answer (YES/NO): NO